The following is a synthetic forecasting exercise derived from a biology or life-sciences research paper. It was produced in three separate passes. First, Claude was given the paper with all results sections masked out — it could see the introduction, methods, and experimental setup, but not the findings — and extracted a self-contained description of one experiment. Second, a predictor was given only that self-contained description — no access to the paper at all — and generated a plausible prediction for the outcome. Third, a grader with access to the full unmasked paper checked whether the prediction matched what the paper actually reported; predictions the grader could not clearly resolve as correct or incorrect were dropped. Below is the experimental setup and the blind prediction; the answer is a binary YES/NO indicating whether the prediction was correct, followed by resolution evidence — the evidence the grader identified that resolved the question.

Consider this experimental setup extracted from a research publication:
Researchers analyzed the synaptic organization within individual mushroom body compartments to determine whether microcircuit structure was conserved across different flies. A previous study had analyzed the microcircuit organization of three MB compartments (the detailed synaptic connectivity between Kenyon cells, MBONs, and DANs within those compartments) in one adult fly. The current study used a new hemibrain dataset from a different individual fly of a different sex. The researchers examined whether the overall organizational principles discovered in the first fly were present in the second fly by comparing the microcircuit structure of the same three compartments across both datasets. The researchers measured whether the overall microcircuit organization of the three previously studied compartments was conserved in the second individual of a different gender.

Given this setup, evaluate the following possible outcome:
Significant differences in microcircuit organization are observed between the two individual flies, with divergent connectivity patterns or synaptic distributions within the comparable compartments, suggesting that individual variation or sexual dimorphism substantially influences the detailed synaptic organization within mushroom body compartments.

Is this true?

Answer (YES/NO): NO